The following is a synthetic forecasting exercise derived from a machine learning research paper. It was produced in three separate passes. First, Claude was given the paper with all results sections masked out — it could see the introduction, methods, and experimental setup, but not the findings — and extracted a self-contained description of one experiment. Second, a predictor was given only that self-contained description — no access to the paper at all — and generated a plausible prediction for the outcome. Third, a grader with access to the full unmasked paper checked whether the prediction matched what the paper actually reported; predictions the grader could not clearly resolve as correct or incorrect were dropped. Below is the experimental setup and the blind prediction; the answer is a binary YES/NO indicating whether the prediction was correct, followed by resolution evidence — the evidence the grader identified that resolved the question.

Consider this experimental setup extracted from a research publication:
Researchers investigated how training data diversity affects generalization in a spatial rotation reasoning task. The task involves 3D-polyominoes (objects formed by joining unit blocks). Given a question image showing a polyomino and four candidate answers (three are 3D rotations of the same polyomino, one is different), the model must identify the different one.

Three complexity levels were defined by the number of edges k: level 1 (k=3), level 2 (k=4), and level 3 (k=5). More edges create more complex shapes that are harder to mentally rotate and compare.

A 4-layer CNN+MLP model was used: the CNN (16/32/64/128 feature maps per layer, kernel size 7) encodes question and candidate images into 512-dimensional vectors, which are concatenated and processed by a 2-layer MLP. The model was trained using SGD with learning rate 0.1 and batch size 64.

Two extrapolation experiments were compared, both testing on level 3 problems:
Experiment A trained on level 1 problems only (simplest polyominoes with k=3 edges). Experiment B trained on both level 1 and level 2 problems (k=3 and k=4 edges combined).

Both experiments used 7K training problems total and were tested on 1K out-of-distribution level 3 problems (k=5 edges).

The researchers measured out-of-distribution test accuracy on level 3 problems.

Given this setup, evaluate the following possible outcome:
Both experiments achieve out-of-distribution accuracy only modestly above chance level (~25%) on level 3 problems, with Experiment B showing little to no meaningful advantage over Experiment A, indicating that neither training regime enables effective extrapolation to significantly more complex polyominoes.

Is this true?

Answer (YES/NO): NO